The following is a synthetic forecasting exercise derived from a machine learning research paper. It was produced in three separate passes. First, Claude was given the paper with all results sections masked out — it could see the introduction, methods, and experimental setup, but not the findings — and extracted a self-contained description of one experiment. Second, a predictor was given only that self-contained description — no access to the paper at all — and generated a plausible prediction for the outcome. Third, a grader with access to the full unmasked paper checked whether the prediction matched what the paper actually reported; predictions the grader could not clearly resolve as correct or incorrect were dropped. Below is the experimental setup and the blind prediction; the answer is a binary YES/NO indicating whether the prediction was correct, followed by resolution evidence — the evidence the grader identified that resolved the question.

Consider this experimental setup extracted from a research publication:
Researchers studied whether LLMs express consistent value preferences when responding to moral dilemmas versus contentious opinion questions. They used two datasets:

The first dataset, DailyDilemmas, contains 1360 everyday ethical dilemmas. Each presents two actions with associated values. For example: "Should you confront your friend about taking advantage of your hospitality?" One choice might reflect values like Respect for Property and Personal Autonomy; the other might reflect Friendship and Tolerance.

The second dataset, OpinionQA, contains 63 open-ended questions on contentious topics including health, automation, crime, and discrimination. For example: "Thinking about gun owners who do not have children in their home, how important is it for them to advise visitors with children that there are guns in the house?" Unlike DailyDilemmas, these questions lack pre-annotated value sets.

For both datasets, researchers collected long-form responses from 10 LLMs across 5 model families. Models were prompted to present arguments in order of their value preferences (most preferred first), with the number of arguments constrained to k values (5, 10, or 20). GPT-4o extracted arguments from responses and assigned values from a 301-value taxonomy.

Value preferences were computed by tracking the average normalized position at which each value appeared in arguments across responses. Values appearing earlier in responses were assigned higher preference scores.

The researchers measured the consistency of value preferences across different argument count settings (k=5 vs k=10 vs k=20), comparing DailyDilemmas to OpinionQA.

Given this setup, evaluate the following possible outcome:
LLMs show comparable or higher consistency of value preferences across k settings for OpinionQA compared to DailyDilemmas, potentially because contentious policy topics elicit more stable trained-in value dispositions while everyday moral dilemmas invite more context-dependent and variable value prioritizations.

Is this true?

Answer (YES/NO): NO